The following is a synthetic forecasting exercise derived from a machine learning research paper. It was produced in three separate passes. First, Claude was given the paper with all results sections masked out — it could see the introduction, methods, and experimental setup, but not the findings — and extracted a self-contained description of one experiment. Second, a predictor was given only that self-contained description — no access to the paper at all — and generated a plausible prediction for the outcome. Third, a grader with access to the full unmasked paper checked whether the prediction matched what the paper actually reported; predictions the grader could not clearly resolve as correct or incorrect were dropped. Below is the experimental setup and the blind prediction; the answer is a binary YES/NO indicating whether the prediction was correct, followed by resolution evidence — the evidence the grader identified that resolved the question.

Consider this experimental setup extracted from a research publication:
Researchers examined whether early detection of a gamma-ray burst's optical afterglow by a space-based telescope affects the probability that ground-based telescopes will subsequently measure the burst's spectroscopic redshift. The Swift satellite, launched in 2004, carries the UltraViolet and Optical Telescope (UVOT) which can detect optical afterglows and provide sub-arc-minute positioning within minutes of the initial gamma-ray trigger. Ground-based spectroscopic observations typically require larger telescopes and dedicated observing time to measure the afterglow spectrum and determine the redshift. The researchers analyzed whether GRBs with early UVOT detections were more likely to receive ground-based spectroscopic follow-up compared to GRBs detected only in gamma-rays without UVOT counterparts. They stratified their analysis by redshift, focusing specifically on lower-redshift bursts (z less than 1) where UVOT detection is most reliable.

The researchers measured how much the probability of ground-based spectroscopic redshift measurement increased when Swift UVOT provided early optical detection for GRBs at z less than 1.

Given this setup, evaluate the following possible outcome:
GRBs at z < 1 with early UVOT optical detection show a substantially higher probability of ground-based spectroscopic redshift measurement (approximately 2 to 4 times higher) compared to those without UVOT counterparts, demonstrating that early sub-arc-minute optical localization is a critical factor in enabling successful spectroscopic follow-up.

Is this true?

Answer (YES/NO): NO